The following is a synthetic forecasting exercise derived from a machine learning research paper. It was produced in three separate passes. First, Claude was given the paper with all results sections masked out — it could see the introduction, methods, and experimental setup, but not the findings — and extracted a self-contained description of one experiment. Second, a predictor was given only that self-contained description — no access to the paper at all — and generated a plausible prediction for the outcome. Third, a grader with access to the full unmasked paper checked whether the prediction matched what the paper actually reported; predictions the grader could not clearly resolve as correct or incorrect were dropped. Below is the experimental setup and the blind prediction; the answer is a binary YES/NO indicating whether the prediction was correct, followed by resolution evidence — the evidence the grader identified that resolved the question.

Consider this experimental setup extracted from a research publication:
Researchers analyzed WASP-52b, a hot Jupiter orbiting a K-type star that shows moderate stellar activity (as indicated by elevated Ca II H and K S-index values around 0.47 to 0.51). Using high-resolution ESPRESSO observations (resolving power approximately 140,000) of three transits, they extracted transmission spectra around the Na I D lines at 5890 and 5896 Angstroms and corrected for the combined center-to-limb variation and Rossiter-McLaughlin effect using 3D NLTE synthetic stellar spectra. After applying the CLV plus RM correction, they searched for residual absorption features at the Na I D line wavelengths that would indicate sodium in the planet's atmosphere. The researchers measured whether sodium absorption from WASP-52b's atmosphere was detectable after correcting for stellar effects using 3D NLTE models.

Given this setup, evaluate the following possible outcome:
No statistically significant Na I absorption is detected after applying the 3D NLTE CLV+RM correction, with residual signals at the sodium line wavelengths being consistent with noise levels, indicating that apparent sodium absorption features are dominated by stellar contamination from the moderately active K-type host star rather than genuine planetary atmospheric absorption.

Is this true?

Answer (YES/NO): NO